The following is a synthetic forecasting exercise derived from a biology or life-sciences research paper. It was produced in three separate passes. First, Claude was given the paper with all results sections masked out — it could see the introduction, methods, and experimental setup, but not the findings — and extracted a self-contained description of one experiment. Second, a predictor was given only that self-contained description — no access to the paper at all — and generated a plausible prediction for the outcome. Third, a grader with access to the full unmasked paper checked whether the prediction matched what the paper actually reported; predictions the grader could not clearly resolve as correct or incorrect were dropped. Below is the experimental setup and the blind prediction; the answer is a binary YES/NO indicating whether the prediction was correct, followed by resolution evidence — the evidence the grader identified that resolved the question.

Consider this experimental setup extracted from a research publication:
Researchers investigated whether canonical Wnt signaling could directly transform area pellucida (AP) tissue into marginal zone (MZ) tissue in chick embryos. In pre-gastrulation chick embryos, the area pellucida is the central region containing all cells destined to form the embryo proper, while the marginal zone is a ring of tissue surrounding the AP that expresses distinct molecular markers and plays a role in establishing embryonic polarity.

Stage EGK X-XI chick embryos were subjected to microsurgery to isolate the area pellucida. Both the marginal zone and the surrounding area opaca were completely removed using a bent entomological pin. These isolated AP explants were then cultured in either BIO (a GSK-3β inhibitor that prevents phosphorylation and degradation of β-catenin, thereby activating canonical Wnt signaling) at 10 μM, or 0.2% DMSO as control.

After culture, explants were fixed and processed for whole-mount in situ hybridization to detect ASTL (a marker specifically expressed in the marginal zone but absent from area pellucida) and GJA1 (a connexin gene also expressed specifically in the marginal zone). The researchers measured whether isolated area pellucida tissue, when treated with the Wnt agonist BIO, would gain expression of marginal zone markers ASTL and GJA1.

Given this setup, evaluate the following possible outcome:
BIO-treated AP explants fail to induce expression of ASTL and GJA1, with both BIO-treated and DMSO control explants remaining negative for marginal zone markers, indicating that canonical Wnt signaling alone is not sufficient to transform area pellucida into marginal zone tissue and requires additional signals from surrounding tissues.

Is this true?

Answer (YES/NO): NO